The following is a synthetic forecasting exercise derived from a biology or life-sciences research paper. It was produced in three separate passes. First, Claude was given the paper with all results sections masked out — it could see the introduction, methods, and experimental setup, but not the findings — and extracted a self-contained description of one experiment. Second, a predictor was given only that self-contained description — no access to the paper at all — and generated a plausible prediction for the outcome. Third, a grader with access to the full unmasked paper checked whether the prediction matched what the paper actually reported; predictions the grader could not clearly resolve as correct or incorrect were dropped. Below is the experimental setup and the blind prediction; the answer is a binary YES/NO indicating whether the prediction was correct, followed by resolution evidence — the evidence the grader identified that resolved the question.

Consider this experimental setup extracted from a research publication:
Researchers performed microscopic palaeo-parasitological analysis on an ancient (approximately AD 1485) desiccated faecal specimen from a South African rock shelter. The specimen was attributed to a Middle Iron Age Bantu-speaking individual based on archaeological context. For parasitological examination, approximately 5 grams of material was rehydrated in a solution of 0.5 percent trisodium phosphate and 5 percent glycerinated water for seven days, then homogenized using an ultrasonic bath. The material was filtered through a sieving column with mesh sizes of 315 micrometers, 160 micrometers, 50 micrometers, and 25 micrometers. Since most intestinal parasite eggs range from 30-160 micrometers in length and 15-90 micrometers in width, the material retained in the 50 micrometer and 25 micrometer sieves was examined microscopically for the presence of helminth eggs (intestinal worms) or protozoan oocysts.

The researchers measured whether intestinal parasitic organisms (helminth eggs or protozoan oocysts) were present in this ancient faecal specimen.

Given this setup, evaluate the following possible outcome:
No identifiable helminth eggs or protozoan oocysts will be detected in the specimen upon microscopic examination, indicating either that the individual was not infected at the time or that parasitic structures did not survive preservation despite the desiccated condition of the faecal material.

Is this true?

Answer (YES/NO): YES